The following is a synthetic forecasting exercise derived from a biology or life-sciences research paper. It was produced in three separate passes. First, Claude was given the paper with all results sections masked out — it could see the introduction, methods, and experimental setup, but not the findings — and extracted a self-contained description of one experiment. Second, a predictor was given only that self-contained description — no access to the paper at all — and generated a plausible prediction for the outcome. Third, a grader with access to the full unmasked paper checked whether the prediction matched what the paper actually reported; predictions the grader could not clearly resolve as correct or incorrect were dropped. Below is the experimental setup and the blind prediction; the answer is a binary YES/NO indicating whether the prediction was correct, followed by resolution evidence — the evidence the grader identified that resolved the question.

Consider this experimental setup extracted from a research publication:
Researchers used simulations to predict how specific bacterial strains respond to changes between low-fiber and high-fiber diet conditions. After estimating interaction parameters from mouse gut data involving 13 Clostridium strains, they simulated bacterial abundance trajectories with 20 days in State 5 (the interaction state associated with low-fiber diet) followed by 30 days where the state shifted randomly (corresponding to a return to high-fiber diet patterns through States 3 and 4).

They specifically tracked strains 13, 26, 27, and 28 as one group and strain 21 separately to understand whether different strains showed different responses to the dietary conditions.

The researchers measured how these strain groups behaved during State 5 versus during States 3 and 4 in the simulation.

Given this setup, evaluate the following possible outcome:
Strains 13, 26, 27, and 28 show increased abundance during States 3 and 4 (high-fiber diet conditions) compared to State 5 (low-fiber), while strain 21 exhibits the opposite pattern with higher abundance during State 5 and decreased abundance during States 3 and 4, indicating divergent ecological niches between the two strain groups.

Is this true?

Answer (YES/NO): NO